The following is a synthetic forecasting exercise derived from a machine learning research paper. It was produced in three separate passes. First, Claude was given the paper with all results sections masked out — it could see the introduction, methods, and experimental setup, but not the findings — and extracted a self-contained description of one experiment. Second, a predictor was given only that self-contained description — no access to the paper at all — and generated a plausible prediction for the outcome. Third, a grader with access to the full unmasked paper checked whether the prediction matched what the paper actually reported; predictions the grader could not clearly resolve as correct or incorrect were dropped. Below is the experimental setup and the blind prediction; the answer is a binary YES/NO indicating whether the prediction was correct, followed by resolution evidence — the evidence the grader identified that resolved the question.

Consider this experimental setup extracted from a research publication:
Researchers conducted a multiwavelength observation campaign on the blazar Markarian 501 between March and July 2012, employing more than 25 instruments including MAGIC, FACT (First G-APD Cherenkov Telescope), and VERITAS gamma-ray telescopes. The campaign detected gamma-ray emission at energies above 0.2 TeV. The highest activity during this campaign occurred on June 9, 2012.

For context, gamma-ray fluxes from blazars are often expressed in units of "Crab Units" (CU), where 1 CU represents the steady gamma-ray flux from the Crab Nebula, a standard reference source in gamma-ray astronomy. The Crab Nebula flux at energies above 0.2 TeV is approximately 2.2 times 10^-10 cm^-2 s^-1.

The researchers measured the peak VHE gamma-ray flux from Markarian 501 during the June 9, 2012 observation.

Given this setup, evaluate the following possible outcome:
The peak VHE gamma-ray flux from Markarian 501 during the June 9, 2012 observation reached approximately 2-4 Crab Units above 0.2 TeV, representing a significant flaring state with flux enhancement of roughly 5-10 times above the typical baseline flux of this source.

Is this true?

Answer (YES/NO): NO